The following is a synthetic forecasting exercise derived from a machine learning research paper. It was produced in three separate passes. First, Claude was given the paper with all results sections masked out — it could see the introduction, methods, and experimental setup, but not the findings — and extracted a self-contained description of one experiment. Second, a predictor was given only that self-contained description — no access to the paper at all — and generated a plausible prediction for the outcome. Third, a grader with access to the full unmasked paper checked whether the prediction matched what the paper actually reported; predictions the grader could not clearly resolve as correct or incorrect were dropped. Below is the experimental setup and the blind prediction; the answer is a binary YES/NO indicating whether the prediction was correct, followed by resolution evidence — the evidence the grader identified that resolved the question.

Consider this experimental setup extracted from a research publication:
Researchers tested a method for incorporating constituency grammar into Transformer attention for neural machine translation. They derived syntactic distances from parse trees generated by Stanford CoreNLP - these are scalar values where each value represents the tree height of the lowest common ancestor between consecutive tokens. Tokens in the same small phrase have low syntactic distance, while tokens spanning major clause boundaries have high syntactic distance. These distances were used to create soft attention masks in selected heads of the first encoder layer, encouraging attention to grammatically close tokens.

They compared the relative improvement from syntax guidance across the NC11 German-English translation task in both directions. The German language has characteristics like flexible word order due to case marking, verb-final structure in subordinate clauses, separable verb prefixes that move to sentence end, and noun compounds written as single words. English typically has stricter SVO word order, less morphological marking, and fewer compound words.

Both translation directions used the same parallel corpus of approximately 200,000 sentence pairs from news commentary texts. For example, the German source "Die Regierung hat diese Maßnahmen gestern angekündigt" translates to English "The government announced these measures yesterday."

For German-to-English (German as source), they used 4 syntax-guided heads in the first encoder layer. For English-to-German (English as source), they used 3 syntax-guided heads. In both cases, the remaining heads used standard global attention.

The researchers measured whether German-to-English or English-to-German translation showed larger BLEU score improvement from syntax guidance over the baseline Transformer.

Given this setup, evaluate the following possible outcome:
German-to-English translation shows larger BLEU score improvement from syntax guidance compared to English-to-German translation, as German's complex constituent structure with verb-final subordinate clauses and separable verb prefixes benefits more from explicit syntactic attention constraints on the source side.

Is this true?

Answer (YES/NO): NO